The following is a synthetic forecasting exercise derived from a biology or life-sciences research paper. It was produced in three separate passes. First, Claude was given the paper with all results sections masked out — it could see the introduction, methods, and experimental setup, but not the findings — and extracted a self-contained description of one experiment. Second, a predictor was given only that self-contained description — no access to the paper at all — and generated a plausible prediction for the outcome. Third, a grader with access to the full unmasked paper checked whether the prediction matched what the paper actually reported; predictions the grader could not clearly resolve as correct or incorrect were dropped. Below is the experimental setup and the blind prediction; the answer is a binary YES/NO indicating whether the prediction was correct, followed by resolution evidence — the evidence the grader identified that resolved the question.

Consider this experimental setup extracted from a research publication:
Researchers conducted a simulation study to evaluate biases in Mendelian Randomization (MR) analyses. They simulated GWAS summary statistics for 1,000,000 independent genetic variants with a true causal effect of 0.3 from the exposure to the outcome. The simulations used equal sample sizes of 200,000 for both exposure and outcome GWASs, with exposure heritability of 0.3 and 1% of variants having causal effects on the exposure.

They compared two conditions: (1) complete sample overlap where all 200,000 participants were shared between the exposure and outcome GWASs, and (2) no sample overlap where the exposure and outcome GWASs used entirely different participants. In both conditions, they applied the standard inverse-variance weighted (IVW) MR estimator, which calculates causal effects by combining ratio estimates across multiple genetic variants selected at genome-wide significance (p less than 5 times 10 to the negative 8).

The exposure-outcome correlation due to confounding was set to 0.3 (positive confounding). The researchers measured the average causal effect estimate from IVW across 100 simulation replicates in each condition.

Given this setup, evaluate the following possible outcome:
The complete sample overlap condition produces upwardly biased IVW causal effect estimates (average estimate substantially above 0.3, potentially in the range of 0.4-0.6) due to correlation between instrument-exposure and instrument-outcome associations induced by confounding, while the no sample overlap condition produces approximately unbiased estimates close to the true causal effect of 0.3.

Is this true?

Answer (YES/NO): NO